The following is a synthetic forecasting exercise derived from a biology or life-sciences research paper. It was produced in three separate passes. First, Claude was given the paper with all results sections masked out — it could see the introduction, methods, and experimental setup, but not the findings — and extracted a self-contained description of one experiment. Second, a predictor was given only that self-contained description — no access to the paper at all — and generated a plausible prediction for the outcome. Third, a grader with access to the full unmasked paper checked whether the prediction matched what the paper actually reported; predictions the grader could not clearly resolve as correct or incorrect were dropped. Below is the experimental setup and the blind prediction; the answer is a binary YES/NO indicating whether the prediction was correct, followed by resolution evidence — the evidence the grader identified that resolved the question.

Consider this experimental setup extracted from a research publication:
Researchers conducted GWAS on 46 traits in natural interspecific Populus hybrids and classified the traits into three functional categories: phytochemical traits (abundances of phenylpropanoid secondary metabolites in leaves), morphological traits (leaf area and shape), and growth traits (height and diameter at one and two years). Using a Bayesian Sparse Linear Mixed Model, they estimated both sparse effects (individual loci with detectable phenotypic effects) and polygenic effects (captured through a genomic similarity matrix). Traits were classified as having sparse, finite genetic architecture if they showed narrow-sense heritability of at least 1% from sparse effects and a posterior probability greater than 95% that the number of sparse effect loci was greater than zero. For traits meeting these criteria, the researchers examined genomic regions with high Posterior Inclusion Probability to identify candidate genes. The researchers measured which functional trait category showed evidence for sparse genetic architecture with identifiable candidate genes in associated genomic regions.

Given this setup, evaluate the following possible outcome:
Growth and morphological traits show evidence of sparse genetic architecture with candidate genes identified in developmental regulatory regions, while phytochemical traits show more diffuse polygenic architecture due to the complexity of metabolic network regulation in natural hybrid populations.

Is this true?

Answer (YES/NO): NO